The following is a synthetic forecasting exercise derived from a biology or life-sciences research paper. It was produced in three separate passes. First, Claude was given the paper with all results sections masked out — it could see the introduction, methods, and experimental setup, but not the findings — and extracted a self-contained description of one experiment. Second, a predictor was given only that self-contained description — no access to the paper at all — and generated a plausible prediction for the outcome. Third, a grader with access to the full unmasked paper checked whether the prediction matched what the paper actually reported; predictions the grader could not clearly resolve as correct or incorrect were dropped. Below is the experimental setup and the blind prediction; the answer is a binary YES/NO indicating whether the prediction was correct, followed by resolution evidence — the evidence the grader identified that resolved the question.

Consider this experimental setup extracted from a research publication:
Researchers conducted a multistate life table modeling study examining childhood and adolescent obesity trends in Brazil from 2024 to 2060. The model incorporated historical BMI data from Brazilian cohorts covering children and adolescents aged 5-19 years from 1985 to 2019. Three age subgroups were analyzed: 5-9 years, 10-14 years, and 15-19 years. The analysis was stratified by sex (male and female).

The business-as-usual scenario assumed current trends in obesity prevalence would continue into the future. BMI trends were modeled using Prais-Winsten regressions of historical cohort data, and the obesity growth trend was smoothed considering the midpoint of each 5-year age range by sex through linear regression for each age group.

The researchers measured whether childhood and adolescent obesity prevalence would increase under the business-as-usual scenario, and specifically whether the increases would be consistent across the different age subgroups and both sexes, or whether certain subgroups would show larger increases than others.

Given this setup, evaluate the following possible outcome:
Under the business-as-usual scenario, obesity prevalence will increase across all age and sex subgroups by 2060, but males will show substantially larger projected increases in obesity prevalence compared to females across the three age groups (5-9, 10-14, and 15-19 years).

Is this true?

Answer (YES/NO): NO